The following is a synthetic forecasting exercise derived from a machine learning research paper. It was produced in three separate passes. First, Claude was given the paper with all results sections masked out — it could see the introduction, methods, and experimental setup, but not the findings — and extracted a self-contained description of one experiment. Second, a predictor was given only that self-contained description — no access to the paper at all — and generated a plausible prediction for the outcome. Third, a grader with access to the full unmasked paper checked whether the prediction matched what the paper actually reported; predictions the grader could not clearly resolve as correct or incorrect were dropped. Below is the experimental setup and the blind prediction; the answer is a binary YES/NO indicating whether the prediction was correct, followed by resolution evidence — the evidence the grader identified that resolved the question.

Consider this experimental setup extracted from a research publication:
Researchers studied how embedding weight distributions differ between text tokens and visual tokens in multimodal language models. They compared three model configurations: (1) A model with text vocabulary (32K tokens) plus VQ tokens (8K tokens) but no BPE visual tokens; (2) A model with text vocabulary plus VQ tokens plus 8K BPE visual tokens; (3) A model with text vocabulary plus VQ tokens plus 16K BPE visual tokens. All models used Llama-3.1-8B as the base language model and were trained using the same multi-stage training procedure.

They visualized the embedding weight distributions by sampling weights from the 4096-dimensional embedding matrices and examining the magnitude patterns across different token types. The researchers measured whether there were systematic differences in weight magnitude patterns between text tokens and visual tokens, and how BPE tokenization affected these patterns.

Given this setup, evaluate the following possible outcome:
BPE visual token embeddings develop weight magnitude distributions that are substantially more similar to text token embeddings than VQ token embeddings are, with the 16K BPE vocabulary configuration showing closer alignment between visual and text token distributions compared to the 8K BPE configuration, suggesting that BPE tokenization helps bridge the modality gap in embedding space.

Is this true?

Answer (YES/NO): NO